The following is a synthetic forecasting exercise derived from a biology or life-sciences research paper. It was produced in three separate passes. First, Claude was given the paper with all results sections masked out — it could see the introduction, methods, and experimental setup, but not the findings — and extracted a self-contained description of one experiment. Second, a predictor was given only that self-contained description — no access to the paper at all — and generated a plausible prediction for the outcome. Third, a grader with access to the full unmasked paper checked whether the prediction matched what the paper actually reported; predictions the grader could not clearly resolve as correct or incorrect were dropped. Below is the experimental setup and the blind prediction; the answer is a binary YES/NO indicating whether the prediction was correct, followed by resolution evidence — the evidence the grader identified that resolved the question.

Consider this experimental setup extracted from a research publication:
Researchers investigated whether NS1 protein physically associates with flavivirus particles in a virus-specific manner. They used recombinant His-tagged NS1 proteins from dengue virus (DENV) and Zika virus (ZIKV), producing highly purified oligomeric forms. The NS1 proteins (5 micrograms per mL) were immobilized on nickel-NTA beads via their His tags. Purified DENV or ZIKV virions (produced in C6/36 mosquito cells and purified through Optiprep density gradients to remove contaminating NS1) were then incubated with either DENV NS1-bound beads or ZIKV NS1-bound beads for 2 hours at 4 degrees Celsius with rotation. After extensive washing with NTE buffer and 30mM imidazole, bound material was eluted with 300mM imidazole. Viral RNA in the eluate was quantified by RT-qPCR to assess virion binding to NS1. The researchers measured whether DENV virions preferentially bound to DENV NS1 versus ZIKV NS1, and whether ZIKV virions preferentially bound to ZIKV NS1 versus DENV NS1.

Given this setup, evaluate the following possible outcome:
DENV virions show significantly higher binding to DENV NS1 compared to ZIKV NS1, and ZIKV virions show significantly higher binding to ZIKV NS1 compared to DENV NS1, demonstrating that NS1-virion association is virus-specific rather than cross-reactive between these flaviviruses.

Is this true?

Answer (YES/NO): NO